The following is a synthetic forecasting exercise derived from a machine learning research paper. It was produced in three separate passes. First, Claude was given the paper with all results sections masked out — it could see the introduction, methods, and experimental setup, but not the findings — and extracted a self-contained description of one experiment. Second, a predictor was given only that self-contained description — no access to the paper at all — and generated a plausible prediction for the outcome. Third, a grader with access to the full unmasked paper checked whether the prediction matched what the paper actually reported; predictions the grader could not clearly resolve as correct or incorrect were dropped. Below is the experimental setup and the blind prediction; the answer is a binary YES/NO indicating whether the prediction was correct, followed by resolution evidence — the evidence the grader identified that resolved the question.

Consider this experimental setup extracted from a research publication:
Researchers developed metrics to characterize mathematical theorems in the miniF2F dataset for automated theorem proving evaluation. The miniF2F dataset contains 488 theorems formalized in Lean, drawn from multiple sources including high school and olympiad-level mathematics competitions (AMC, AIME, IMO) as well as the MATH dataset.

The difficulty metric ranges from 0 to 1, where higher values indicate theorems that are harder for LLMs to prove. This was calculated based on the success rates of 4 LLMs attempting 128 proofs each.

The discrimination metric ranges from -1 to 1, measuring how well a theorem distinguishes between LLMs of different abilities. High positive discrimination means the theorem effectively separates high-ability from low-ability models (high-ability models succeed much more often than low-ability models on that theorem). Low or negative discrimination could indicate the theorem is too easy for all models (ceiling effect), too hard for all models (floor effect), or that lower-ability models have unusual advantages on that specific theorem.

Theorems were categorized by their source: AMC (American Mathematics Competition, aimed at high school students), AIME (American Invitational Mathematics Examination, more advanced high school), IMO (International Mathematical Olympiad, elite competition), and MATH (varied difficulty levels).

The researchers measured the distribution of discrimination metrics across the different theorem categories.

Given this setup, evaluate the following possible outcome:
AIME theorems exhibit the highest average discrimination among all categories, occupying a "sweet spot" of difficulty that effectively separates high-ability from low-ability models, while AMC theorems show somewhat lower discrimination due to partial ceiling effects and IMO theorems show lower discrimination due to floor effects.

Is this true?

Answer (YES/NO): NO